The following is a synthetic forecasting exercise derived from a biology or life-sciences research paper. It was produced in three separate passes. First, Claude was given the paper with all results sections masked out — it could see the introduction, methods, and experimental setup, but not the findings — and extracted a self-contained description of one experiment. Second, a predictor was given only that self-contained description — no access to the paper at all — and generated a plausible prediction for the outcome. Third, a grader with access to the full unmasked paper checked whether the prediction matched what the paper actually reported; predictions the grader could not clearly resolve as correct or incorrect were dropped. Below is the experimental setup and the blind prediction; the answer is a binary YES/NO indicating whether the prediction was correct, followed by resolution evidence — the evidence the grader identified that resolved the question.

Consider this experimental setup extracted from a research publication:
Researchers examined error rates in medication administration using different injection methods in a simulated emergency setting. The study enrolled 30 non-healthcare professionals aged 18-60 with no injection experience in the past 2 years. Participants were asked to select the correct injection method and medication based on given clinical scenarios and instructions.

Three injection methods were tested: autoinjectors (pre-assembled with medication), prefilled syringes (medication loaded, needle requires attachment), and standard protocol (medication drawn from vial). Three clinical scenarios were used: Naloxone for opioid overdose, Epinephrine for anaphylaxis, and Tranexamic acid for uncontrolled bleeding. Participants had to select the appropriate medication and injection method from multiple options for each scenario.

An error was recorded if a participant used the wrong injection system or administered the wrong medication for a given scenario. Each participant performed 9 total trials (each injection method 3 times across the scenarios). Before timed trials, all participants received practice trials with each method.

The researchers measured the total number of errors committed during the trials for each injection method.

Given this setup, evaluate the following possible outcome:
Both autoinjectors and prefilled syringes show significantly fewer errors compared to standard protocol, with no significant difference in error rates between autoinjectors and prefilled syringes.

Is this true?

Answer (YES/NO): NO